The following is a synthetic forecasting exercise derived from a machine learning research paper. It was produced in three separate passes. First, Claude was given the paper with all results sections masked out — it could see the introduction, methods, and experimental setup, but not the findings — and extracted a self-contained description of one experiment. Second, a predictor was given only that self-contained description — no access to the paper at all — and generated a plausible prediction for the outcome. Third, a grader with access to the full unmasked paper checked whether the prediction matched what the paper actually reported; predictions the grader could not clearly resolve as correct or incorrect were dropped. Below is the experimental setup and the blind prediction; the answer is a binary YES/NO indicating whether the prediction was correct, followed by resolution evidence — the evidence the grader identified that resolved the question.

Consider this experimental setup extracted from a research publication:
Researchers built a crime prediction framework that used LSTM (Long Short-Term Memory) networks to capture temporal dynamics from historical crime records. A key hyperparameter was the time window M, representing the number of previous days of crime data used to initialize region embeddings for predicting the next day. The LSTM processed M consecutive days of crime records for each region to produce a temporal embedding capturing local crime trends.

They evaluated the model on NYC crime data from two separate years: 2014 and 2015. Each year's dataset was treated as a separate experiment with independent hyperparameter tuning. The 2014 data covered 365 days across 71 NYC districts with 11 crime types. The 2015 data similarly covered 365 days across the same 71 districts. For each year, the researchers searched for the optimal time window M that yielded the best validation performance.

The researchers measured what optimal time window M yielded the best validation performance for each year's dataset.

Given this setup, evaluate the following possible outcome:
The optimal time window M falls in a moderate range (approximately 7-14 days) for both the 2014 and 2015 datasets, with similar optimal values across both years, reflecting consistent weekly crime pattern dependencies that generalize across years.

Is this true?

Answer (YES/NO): NO